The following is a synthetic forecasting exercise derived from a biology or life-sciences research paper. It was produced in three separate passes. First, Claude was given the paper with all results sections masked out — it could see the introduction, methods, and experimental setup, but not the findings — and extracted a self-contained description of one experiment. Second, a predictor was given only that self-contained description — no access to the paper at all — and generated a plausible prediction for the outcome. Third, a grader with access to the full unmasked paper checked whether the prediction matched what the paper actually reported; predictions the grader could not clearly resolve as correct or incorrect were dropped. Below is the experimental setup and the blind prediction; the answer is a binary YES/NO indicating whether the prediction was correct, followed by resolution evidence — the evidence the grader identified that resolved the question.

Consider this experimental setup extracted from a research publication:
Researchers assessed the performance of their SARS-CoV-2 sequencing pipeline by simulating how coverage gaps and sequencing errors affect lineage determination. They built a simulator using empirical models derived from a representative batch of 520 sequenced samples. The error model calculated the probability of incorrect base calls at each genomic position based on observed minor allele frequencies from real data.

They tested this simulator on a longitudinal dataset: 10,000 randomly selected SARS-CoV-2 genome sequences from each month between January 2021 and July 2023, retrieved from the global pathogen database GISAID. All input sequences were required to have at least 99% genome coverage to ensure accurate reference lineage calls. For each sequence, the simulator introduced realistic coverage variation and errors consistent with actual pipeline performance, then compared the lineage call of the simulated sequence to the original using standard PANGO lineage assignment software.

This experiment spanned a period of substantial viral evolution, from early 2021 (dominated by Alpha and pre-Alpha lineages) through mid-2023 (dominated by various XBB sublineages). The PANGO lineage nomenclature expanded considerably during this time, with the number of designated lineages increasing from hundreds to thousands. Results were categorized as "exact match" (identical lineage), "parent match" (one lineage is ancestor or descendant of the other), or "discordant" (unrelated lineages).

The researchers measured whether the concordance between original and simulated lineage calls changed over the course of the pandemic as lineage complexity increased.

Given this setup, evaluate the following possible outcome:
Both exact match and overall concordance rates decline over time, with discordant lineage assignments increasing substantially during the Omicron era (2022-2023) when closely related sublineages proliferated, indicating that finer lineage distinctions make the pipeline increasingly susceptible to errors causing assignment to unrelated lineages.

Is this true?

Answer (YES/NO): NO